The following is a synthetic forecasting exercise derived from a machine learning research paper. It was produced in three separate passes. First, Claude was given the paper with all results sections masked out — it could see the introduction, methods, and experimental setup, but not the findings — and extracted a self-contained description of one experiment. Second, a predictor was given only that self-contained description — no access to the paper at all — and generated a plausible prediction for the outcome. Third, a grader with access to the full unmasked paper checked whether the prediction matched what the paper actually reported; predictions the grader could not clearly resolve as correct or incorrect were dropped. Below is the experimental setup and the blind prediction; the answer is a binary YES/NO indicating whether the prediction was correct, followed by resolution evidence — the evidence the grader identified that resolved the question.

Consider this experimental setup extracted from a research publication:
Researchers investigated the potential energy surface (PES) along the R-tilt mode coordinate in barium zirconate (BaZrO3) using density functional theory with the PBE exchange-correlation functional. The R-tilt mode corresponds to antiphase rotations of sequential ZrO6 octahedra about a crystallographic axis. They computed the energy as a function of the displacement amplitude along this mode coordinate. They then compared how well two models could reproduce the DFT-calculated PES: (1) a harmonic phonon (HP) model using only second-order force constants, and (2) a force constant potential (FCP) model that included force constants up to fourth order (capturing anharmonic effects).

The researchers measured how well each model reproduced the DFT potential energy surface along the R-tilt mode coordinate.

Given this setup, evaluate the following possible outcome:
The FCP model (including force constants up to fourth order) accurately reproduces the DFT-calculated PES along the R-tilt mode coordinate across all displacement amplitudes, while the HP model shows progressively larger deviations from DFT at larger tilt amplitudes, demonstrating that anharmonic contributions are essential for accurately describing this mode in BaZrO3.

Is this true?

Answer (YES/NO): YES